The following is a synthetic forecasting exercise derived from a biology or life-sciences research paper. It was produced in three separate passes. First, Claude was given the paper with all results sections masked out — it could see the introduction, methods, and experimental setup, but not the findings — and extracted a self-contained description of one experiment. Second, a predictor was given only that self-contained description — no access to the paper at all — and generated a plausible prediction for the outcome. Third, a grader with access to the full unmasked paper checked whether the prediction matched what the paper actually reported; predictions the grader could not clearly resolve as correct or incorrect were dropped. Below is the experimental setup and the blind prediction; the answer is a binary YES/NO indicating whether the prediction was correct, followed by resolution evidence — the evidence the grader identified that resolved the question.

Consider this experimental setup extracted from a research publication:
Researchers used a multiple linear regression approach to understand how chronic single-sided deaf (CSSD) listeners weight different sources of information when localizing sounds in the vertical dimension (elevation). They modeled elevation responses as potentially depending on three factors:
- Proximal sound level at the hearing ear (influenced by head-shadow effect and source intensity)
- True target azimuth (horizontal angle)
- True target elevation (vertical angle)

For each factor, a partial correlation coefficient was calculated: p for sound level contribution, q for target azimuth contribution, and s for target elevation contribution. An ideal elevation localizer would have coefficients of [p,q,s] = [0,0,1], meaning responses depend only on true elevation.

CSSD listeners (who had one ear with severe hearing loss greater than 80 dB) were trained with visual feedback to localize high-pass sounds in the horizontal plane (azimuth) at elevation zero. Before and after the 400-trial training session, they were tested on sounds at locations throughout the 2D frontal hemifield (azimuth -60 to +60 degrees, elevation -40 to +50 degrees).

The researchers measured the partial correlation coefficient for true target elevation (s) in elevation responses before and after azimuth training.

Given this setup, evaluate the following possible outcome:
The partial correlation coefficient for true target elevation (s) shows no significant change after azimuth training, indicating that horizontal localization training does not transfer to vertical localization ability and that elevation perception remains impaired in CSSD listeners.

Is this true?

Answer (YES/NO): NO